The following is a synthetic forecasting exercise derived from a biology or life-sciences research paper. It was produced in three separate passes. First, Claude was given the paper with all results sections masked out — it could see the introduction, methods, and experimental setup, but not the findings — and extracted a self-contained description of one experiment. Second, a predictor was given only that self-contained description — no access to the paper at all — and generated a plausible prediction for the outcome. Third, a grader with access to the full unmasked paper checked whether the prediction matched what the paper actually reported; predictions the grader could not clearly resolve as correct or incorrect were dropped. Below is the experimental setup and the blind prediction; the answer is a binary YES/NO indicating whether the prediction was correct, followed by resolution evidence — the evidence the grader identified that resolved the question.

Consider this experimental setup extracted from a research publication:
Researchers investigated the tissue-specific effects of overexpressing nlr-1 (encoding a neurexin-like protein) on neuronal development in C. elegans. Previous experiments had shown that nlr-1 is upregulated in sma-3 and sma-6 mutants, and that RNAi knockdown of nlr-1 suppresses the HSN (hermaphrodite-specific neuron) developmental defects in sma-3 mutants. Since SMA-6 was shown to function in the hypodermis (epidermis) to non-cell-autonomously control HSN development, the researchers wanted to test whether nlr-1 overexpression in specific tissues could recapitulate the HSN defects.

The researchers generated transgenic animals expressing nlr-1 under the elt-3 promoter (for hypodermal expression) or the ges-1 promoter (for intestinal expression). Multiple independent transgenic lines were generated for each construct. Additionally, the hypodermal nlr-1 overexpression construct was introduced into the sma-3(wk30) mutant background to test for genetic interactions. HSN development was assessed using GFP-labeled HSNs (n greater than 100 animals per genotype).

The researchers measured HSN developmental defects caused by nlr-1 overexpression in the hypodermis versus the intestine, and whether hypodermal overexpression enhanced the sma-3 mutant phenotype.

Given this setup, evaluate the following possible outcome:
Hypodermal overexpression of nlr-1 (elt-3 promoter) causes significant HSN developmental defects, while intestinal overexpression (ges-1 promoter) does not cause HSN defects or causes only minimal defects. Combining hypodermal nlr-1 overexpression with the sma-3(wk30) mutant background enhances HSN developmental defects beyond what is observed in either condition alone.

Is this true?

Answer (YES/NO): NO